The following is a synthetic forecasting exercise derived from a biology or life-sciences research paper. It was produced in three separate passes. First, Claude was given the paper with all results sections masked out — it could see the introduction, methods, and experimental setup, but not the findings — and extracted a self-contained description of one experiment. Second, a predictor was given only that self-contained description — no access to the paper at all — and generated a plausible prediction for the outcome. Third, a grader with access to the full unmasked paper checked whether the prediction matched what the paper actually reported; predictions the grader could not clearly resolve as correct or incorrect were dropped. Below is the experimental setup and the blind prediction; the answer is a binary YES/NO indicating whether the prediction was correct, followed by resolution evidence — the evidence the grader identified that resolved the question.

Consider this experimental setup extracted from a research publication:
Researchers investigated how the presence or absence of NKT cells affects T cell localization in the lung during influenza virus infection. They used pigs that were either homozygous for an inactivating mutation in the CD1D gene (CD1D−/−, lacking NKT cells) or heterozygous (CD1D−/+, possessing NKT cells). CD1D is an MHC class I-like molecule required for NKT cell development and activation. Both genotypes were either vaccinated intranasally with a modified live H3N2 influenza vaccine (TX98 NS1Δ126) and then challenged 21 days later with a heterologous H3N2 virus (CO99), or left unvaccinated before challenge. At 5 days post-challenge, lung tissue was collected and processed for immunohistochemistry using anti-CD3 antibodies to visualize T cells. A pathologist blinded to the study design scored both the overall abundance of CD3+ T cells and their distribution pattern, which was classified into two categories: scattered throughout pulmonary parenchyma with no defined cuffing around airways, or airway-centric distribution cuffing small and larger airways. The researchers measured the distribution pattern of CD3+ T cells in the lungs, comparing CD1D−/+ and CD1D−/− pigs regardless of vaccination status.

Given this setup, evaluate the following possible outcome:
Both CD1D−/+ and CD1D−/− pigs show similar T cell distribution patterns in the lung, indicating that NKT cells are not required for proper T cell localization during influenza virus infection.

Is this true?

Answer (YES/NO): NO